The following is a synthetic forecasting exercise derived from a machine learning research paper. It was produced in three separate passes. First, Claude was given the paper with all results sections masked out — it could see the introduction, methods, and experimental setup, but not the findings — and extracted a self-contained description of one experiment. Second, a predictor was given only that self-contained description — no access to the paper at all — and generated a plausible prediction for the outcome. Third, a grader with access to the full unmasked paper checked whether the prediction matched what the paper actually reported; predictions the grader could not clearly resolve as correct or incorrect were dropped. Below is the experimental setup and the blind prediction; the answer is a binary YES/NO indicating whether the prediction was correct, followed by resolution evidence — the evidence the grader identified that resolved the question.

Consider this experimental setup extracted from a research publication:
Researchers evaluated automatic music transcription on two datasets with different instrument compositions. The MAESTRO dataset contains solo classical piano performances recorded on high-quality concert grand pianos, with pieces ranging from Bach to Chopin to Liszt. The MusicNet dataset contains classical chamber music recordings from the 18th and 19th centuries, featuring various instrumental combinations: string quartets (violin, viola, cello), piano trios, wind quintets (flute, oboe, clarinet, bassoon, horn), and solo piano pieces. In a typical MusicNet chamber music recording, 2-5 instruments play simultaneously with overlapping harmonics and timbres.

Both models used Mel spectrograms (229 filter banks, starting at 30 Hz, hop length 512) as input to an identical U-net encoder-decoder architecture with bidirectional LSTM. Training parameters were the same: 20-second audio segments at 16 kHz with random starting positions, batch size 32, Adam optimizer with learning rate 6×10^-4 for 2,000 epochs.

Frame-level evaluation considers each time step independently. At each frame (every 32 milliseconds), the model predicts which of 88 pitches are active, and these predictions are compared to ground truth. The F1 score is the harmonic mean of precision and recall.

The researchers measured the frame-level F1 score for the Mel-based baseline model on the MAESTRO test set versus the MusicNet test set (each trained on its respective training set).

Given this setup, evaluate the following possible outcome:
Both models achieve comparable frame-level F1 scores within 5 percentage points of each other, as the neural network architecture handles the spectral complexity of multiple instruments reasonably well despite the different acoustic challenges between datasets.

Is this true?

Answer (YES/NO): NO